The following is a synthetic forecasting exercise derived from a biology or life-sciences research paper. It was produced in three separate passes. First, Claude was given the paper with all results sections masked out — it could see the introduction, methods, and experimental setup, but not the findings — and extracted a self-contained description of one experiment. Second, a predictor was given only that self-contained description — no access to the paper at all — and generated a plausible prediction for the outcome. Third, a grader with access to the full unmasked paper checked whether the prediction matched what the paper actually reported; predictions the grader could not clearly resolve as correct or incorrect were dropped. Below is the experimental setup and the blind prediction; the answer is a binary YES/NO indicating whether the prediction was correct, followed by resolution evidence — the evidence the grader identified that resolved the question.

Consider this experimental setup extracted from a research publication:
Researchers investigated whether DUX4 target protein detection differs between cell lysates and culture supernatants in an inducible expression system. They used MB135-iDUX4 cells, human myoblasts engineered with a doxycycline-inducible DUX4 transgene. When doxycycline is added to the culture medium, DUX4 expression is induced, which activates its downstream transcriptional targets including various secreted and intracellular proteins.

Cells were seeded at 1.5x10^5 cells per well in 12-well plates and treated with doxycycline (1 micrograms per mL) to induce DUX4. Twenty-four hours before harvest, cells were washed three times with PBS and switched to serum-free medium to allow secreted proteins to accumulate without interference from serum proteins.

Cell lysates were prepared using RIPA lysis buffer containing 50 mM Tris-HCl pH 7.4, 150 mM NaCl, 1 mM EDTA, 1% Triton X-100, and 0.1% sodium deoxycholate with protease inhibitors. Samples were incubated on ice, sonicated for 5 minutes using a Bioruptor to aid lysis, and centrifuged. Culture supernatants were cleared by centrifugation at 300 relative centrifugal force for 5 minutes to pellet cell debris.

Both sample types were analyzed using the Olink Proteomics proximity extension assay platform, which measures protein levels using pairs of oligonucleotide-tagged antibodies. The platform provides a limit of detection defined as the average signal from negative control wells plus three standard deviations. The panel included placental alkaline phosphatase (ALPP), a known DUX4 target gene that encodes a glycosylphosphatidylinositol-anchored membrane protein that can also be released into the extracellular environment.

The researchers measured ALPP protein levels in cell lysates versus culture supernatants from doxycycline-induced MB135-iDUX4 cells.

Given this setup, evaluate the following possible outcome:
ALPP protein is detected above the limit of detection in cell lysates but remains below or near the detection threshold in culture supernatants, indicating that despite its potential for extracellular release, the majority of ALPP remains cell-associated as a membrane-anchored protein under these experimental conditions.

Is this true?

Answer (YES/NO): NO